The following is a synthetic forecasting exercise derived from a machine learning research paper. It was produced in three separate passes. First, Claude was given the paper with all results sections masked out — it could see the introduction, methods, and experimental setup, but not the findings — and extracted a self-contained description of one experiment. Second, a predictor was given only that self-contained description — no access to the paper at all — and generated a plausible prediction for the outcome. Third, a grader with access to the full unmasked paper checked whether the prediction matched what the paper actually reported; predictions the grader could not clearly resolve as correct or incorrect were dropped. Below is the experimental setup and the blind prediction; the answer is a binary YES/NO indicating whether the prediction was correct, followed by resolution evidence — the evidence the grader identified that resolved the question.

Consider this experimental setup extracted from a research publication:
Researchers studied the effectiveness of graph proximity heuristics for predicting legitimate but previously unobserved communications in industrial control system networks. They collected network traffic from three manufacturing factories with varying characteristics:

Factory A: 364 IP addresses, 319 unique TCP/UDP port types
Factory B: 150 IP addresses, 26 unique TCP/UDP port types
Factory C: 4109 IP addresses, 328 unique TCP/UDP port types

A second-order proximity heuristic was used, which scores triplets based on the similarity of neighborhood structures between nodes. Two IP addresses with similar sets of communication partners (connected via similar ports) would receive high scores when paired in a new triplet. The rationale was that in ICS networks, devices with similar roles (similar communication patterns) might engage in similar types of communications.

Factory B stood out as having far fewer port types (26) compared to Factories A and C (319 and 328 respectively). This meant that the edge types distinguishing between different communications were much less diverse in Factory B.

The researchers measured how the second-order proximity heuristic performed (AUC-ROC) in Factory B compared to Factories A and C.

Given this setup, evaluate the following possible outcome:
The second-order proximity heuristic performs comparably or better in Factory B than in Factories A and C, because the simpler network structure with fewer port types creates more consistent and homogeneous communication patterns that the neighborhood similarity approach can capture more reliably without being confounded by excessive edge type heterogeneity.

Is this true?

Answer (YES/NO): NO